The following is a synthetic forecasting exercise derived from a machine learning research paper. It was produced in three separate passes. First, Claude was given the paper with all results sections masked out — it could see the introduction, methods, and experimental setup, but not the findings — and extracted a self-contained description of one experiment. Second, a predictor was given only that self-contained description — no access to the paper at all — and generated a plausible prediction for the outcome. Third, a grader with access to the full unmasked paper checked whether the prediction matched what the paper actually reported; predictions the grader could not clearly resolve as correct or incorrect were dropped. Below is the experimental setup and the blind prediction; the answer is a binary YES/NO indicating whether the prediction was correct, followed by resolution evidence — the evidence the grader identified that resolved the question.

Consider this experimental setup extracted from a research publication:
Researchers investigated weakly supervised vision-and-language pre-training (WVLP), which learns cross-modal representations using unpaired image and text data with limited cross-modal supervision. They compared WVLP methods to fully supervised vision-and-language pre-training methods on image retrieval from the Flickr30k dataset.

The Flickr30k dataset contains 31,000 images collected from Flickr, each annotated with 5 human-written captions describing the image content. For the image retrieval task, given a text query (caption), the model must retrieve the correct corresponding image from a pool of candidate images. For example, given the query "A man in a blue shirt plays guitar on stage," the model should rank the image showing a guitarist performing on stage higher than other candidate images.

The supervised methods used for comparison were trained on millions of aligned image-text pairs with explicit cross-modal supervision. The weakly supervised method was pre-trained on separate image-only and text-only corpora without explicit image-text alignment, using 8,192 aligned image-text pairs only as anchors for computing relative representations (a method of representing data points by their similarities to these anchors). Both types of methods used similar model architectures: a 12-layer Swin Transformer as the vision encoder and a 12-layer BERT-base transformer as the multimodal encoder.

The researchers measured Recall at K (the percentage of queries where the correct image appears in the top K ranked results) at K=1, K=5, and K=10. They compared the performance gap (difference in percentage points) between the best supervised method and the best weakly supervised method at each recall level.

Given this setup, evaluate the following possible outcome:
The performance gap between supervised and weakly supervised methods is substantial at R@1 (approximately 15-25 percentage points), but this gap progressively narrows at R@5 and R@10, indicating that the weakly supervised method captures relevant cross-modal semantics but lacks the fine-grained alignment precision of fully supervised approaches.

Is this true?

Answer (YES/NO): NO